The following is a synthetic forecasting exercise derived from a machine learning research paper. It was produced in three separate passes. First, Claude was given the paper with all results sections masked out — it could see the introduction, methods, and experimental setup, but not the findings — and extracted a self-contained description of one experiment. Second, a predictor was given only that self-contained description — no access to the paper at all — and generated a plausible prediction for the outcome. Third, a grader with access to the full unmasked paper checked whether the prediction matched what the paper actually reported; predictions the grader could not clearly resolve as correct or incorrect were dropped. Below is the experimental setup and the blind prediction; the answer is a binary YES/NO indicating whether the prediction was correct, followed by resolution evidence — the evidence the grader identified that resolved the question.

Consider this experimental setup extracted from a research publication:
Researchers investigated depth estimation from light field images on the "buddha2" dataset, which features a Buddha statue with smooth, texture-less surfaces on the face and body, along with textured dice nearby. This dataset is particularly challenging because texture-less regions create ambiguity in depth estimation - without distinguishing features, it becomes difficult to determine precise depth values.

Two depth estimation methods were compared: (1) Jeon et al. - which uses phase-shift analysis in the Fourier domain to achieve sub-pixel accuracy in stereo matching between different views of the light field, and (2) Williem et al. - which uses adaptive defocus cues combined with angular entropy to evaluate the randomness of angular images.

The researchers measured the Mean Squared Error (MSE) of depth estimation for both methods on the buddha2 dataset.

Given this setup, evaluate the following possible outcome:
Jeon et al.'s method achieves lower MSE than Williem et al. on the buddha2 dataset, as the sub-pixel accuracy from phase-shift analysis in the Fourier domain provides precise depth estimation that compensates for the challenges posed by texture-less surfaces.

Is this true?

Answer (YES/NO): YES